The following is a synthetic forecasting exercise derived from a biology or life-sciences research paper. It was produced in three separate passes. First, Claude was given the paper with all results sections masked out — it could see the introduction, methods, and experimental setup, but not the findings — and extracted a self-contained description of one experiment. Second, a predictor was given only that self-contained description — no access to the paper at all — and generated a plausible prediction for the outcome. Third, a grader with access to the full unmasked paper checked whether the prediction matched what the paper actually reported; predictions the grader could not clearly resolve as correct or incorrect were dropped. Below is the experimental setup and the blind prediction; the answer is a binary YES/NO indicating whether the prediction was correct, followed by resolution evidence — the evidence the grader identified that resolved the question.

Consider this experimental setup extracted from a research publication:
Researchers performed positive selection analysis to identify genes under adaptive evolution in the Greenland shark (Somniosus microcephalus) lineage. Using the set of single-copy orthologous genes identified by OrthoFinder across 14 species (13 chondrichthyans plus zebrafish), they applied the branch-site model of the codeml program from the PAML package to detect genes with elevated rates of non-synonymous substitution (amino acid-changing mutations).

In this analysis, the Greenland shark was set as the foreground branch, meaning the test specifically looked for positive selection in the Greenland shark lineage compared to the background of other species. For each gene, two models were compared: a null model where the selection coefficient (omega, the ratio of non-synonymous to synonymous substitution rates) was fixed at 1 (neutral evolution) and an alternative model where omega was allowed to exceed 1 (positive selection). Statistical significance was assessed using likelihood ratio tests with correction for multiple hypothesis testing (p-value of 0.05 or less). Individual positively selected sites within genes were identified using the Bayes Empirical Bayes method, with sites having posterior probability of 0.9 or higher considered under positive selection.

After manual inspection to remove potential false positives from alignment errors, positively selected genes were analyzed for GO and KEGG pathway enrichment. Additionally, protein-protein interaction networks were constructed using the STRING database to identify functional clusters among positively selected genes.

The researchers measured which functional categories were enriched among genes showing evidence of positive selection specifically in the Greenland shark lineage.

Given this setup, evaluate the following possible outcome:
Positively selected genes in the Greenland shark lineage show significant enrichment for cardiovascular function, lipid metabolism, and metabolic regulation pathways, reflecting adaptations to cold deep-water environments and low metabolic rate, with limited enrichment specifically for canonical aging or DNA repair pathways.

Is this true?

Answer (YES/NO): NO